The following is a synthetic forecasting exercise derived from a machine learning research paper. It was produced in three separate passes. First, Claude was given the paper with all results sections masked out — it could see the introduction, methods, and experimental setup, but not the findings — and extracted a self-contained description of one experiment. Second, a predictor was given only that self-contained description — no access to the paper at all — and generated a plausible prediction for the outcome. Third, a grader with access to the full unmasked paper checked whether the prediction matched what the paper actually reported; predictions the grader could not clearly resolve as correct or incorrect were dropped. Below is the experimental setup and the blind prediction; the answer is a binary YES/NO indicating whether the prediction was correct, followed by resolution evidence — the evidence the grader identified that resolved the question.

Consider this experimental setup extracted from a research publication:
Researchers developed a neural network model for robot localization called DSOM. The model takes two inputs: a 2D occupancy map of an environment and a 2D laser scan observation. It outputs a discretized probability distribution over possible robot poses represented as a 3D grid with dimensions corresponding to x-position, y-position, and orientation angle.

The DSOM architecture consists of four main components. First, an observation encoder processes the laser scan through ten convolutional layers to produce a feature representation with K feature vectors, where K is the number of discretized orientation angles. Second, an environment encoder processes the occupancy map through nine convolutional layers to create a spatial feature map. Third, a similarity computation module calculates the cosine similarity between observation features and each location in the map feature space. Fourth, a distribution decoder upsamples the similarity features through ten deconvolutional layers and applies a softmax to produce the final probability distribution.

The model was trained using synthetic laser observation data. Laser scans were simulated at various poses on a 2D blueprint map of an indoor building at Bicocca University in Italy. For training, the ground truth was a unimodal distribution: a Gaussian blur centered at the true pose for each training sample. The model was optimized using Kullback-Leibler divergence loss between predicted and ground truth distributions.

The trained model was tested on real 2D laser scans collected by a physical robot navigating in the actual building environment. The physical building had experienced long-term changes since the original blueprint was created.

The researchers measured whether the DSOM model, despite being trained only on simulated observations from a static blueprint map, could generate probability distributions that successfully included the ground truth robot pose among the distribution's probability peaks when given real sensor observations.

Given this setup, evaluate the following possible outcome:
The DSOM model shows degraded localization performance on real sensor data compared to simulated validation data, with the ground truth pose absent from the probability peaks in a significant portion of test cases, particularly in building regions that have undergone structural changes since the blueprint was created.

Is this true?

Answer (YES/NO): NO